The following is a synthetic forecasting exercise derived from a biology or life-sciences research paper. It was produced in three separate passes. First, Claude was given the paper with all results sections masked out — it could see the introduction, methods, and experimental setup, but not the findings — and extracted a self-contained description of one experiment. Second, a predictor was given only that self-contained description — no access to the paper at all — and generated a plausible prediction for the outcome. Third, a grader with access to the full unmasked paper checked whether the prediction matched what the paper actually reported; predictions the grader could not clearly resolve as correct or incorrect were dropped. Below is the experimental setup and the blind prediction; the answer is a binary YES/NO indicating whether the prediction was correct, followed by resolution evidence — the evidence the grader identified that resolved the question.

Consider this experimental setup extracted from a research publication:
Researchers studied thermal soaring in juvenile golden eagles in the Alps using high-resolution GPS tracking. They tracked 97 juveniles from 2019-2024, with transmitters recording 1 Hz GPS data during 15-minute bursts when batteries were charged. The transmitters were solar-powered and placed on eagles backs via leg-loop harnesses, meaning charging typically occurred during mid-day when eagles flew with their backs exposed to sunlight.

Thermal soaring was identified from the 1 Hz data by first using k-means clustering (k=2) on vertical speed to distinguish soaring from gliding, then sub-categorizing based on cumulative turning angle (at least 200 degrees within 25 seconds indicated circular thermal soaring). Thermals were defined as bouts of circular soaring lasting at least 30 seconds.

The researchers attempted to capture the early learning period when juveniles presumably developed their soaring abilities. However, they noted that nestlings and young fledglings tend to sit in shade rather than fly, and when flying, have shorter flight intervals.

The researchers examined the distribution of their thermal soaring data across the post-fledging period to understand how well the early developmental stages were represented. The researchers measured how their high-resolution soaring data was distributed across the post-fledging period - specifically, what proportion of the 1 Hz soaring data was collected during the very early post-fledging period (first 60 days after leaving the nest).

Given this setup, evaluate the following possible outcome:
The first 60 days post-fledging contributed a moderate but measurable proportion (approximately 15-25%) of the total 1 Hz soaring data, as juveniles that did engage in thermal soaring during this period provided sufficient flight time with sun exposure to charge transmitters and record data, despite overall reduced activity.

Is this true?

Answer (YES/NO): NO